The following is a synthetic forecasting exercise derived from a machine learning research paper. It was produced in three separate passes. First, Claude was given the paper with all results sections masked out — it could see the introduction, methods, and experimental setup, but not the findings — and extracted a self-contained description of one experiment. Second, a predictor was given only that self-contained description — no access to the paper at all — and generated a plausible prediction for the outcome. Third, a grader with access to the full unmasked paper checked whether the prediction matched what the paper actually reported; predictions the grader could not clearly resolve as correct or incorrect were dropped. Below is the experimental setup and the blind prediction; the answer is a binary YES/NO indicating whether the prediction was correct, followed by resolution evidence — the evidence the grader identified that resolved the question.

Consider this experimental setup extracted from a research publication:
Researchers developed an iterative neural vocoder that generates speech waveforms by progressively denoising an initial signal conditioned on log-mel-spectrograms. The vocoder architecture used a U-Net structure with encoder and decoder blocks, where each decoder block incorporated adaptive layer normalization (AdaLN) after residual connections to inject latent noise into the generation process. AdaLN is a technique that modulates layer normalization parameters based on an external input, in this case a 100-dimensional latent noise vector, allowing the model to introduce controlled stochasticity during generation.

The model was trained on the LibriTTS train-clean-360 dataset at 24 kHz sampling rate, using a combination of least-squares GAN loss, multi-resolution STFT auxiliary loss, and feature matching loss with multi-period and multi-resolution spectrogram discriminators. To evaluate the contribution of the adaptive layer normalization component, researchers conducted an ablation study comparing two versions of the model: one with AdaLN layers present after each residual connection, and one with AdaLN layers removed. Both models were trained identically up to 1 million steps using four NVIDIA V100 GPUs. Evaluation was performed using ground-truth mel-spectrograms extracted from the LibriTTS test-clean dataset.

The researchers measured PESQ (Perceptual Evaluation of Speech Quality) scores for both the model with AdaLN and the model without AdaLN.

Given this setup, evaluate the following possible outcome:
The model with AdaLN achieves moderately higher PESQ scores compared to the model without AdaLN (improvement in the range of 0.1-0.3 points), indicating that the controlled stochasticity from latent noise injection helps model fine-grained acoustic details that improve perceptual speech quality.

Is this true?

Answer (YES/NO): NO